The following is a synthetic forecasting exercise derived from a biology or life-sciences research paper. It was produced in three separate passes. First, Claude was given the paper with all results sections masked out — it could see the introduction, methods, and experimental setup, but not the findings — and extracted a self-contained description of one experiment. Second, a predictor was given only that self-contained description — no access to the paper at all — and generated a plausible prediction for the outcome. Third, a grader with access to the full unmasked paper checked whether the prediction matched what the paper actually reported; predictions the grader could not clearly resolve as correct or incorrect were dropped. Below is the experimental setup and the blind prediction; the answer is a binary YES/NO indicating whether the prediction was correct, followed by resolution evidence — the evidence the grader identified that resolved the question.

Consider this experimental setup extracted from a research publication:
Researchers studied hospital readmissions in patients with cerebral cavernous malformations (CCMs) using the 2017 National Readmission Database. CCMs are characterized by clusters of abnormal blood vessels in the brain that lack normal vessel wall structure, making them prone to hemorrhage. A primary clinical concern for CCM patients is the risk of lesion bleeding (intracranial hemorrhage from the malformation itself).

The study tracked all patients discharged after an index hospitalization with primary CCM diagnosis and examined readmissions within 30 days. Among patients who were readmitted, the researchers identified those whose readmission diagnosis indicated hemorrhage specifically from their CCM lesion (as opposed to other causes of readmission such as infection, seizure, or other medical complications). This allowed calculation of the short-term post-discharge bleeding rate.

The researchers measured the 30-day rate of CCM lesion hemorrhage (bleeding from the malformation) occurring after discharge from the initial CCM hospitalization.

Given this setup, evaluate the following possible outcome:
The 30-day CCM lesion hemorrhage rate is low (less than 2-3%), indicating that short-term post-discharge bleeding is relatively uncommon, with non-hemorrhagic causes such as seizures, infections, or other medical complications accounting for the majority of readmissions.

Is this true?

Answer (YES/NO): YES